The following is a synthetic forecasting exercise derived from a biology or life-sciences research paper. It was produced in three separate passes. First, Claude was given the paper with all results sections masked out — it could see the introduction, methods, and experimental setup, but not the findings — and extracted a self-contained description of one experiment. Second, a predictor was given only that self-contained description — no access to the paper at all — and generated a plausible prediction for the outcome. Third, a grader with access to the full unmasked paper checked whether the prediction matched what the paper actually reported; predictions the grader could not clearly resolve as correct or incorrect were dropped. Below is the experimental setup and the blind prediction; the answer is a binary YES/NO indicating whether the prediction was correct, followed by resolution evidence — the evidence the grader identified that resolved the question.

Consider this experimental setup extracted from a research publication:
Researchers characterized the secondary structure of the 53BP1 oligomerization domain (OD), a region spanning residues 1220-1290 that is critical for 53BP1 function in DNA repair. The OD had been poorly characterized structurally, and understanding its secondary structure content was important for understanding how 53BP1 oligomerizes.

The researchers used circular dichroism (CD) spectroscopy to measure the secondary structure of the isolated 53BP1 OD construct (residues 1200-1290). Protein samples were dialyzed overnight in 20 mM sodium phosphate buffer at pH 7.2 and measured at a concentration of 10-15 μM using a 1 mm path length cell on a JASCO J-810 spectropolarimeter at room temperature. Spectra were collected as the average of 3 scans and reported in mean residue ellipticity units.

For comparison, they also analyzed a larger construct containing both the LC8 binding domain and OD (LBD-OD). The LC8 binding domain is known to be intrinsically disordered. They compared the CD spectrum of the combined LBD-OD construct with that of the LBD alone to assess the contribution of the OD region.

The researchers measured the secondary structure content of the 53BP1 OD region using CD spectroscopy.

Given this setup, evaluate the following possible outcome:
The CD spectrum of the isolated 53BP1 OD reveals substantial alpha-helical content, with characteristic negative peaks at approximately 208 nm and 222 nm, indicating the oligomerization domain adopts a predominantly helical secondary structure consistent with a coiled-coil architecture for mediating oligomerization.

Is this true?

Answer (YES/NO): NO